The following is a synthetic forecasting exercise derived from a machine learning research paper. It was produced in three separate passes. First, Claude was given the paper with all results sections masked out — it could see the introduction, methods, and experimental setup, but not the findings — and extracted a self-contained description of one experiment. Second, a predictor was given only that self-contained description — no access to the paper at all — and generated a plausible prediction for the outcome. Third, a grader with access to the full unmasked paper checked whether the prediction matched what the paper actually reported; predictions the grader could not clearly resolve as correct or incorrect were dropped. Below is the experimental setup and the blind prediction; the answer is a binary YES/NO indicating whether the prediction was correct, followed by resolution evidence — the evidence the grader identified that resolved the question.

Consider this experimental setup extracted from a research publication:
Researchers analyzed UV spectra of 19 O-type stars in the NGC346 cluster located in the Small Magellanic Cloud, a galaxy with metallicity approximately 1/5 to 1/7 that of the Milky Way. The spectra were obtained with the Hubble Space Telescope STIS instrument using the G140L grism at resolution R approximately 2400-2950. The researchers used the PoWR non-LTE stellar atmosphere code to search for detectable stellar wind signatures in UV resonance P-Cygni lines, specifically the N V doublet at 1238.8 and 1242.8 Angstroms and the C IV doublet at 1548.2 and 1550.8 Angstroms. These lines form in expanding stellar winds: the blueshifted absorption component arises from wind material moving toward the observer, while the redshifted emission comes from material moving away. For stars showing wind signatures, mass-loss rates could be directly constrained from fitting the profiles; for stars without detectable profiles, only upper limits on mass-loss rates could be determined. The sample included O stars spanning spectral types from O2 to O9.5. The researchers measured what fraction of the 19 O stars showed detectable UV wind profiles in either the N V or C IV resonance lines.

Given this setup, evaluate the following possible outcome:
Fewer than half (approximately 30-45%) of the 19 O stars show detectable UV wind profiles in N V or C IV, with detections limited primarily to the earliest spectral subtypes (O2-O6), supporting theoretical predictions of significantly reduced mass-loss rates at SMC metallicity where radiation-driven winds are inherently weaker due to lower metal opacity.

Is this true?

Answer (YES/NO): NO